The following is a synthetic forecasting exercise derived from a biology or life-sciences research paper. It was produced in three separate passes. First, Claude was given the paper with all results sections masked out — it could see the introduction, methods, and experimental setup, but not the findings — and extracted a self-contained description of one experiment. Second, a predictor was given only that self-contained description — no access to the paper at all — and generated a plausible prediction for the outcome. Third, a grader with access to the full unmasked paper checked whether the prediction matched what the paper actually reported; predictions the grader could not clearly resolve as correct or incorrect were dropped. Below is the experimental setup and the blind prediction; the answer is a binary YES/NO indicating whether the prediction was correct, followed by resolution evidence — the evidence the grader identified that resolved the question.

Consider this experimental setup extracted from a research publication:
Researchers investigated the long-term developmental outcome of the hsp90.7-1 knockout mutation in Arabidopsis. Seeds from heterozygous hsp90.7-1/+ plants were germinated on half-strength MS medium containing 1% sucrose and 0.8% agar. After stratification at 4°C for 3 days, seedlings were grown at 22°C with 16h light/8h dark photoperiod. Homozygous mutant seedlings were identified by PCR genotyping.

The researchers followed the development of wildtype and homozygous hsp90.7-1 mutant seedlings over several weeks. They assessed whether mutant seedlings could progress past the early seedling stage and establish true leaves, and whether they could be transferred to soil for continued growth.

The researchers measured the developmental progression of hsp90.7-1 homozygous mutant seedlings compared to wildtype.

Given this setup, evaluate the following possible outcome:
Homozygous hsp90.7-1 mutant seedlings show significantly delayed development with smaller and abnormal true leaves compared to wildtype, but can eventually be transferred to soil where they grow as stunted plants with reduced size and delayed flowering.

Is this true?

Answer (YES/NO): NO